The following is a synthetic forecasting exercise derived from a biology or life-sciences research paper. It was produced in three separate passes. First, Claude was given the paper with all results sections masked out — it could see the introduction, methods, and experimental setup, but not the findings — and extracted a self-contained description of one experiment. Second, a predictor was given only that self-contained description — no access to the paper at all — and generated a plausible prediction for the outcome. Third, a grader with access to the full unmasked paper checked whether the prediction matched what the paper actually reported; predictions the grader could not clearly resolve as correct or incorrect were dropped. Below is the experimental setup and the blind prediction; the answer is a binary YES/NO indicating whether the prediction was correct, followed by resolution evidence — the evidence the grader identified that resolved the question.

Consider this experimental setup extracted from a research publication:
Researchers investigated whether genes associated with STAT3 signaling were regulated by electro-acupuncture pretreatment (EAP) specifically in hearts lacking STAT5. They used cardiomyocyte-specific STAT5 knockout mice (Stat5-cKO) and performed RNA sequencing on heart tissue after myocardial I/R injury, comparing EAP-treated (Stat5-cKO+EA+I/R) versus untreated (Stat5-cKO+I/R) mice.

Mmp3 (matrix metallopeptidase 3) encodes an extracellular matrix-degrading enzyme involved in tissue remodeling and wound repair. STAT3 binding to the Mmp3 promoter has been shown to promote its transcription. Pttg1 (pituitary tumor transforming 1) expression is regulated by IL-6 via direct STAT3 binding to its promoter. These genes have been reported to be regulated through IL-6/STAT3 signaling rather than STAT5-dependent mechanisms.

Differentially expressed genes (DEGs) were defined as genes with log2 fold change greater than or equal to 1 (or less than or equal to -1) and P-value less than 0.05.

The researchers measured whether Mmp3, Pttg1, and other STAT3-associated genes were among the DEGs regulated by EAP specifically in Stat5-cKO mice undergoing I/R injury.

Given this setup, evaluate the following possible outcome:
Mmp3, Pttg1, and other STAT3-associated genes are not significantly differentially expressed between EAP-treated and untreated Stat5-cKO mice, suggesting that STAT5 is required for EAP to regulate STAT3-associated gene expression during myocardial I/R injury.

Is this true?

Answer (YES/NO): NO